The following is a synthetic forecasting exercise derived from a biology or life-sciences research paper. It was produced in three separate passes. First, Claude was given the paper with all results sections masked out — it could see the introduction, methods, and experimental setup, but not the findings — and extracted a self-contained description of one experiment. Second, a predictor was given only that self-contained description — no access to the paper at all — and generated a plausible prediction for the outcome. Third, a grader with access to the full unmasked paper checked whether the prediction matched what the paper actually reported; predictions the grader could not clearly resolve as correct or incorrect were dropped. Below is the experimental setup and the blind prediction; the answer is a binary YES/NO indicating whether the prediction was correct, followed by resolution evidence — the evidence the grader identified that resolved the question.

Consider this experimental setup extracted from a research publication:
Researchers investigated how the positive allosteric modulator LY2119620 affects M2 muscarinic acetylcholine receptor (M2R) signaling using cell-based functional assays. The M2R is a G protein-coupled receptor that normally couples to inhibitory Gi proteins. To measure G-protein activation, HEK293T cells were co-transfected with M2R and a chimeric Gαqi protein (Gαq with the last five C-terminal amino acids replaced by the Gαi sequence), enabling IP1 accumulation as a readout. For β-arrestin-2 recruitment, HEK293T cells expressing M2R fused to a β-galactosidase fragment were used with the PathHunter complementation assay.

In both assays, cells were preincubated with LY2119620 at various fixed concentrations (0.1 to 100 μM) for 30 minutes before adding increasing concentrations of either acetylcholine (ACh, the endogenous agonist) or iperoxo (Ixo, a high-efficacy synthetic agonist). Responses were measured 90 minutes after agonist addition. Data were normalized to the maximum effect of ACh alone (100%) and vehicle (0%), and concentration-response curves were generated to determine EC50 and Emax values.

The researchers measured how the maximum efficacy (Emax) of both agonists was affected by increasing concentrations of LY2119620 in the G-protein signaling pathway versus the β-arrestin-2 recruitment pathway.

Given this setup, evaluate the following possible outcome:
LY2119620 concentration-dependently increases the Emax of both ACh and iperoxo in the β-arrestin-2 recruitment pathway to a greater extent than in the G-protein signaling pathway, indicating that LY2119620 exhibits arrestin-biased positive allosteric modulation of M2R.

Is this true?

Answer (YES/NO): YES